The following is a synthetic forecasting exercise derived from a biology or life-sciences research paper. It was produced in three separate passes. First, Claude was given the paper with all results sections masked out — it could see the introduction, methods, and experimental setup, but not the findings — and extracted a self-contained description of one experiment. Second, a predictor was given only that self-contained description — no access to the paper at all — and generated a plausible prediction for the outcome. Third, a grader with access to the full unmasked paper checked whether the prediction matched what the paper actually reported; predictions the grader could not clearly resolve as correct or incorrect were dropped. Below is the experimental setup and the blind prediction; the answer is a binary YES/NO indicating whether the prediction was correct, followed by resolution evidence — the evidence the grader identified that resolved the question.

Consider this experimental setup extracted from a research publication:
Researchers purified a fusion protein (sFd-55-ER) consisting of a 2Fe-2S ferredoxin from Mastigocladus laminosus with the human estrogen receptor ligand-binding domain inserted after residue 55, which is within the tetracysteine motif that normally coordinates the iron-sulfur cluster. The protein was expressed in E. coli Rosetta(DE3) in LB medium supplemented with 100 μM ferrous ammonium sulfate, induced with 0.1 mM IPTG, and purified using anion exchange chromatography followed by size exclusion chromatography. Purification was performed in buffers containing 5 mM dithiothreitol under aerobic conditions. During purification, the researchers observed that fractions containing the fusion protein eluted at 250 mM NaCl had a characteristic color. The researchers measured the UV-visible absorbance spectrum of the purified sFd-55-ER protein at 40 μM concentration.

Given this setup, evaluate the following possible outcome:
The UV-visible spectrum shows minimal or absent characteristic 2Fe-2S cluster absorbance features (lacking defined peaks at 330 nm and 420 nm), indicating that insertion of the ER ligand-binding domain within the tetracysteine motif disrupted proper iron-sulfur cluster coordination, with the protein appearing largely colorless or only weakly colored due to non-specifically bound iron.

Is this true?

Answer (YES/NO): NO